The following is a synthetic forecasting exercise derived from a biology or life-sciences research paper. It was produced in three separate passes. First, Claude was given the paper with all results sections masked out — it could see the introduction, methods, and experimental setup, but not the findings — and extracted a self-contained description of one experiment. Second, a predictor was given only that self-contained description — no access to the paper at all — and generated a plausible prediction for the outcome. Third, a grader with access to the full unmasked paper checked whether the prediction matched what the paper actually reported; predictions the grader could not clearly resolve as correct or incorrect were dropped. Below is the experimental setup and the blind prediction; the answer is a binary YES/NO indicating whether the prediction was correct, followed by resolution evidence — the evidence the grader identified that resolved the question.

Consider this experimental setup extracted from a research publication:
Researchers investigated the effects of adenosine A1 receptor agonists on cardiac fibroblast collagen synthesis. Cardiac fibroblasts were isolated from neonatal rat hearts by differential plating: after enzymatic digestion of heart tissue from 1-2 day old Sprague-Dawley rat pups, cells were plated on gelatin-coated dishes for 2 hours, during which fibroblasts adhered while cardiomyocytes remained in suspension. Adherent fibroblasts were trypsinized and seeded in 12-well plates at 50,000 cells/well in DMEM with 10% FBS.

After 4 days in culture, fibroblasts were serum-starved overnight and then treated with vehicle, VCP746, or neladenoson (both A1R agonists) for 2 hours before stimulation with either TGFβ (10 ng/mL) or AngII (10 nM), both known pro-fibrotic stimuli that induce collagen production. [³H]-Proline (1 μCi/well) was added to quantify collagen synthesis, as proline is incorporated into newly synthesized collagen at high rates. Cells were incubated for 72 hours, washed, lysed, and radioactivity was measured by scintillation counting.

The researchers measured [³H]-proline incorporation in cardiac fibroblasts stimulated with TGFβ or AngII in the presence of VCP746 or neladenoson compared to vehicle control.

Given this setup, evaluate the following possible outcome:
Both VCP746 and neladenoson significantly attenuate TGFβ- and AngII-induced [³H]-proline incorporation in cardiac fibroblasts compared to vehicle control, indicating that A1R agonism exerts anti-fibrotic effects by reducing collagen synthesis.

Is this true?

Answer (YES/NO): NO